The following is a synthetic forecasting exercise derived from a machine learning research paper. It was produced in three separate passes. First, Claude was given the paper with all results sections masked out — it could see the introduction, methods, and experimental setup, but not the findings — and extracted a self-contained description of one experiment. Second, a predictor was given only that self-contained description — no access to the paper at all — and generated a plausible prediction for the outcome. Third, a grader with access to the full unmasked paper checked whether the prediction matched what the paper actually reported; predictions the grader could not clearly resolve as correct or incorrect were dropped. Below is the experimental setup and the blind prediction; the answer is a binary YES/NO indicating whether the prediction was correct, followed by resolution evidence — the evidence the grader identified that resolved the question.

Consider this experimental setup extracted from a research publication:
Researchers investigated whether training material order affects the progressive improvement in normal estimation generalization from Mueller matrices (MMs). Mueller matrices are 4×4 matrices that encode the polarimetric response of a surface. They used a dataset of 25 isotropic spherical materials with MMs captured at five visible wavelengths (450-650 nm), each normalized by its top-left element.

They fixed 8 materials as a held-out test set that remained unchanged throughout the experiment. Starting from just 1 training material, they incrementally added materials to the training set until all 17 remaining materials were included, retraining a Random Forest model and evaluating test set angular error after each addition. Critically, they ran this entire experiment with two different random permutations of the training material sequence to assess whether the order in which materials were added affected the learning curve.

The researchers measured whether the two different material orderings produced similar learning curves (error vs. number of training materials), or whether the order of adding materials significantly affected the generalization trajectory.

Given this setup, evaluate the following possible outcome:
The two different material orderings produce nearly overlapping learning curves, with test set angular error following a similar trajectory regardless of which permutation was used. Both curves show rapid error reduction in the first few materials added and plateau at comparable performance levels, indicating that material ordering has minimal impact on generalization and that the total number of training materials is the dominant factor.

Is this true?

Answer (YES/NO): NO